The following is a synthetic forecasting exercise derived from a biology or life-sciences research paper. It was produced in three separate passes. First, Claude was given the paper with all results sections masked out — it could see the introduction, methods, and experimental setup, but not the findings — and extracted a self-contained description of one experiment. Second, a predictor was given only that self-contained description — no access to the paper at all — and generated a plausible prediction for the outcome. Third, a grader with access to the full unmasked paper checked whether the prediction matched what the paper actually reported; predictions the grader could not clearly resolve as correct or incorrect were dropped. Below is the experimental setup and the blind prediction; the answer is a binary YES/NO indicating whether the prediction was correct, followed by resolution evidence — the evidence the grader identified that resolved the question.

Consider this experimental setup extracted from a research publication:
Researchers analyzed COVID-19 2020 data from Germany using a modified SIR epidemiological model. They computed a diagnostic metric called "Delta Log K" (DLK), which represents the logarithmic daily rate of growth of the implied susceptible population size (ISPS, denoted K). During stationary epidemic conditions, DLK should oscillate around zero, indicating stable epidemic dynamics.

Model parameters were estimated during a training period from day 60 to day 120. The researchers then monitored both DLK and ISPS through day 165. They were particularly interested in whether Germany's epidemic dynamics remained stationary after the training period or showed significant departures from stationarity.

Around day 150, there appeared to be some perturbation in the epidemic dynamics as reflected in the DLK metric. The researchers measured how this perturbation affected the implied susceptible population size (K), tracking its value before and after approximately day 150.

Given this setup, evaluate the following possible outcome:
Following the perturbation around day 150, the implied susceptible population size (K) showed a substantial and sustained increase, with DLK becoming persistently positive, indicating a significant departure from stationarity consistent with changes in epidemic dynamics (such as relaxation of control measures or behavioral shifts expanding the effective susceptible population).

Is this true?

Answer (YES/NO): NO